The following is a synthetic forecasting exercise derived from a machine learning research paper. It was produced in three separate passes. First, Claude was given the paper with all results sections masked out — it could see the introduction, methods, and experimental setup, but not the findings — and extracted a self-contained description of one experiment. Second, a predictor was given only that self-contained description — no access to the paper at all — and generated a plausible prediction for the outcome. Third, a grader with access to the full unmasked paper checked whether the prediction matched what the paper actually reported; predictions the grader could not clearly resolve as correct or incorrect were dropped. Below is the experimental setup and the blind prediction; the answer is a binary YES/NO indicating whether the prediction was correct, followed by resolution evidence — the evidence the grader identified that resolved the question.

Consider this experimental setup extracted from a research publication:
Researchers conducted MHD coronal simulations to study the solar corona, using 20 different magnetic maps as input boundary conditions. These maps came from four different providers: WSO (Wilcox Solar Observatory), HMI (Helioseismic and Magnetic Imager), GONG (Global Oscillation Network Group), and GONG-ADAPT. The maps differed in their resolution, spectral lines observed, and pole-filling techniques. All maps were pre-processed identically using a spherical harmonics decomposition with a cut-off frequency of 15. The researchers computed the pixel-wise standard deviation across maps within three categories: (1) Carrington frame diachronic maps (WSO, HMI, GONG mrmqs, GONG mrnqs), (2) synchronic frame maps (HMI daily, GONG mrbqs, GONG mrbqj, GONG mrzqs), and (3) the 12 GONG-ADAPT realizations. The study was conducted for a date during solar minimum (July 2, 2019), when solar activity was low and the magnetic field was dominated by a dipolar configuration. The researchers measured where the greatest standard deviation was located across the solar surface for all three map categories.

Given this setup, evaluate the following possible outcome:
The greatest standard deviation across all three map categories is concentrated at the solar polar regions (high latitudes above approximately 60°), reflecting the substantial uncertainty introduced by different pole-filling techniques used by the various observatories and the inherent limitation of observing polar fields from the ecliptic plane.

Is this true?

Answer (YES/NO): YES